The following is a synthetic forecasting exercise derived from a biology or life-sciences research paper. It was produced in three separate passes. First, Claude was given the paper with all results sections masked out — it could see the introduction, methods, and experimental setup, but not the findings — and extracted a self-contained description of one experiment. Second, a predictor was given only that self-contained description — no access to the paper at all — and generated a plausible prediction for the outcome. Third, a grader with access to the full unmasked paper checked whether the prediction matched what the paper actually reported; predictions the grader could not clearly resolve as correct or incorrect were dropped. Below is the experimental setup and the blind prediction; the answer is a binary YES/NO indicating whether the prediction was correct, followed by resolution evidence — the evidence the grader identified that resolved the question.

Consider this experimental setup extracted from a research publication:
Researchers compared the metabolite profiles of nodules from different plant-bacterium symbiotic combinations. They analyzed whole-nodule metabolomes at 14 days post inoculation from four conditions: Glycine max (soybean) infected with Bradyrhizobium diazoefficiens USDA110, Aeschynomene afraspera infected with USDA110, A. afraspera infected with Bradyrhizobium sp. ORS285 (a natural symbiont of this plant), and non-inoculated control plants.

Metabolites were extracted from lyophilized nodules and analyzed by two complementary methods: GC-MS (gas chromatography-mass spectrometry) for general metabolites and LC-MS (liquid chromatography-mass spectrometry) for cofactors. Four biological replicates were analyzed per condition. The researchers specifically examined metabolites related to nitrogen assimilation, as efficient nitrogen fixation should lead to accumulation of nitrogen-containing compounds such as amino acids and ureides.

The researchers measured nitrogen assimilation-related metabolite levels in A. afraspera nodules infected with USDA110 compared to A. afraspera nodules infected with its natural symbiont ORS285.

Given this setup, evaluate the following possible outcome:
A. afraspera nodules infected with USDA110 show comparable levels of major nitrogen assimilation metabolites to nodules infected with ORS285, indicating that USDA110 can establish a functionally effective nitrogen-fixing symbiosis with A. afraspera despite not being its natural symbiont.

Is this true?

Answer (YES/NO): NO